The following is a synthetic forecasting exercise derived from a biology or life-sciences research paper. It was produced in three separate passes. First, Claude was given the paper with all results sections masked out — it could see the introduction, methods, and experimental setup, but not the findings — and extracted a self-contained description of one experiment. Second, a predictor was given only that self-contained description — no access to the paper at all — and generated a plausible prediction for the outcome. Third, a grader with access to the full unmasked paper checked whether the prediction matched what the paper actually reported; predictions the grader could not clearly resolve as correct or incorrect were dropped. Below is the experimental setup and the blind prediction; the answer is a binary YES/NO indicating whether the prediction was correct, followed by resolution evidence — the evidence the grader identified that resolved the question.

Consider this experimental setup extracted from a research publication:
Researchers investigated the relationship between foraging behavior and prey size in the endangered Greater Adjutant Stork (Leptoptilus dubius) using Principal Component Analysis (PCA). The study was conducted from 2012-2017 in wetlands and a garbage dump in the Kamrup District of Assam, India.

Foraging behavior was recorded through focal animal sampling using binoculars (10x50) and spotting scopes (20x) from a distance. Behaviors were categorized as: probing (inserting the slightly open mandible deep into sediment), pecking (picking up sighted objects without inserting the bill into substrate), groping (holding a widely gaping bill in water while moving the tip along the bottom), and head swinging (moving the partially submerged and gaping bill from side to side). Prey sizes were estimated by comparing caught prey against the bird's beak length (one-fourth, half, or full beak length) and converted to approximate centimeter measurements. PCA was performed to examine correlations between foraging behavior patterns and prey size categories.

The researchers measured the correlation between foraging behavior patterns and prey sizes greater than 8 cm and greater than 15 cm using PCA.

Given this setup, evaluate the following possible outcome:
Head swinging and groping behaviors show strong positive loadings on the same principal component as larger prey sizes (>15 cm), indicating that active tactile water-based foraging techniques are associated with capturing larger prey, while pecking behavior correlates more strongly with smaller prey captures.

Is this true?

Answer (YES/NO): NO